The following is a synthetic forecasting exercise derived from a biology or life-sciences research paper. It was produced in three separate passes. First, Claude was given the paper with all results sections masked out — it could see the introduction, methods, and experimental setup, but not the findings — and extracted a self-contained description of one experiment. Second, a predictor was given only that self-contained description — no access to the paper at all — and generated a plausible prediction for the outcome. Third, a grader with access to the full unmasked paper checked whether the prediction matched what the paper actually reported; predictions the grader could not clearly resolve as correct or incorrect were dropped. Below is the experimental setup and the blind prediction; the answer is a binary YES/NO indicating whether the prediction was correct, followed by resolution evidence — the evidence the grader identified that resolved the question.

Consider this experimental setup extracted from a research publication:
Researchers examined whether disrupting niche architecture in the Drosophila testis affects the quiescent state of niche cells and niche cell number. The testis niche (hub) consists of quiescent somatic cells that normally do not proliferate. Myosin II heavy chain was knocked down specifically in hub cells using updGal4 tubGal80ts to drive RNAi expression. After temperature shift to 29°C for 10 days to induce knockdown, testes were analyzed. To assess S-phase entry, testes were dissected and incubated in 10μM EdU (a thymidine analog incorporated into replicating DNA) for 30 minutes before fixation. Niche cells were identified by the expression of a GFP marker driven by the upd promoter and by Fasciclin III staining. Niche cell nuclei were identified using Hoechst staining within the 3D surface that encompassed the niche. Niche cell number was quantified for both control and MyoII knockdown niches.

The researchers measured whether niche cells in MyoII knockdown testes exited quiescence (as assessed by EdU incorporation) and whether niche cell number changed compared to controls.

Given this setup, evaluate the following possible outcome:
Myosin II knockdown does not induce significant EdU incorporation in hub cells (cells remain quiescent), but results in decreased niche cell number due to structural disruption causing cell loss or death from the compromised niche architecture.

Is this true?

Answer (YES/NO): NO